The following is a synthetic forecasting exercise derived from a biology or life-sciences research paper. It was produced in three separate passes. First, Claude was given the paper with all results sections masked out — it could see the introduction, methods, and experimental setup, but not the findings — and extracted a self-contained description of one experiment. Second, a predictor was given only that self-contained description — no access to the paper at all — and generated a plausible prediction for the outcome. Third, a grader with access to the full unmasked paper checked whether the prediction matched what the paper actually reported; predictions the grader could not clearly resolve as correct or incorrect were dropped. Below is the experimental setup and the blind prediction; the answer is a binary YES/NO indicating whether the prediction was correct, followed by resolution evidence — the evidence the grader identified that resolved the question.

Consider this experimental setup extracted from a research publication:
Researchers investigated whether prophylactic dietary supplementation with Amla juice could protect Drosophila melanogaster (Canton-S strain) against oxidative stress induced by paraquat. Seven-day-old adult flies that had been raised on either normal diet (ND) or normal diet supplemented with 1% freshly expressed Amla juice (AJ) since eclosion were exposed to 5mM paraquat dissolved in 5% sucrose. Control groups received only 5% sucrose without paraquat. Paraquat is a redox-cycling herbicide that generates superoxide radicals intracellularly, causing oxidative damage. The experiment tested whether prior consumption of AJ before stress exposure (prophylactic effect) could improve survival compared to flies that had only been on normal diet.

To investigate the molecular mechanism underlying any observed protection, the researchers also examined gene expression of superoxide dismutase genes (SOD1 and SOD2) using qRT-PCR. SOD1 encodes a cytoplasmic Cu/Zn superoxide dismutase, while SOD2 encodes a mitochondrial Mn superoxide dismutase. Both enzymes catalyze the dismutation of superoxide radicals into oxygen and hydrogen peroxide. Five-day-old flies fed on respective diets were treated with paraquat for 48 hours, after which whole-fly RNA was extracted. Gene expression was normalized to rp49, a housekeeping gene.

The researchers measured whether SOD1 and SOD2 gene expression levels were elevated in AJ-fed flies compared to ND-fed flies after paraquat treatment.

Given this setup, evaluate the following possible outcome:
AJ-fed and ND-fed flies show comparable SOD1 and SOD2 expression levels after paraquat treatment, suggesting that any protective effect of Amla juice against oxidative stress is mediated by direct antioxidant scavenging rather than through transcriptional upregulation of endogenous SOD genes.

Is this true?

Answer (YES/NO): YES